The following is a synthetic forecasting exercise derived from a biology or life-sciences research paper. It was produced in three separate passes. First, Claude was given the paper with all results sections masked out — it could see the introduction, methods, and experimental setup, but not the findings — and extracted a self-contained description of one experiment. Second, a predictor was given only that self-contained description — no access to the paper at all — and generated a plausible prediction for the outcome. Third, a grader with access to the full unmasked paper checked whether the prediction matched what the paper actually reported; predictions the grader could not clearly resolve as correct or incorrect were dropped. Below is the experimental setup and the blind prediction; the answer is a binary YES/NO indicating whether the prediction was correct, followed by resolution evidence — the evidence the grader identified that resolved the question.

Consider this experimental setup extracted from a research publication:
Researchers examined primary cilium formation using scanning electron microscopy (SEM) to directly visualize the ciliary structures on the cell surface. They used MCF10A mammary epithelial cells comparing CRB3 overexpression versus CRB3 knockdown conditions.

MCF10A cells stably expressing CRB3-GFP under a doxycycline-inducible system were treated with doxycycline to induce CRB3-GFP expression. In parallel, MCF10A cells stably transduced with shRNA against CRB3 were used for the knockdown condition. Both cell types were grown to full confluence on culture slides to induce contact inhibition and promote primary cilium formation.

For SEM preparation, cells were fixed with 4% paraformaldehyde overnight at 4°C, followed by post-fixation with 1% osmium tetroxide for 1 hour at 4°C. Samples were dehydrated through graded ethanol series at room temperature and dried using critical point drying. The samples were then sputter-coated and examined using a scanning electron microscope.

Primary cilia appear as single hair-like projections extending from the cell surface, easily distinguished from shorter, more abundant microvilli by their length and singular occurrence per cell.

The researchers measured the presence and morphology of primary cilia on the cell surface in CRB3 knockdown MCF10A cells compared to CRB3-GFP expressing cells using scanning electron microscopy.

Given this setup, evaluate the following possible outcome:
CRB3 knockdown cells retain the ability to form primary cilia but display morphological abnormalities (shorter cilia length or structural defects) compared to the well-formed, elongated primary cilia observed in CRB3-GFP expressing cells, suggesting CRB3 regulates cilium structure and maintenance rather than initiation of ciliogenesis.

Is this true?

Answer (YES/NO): NO